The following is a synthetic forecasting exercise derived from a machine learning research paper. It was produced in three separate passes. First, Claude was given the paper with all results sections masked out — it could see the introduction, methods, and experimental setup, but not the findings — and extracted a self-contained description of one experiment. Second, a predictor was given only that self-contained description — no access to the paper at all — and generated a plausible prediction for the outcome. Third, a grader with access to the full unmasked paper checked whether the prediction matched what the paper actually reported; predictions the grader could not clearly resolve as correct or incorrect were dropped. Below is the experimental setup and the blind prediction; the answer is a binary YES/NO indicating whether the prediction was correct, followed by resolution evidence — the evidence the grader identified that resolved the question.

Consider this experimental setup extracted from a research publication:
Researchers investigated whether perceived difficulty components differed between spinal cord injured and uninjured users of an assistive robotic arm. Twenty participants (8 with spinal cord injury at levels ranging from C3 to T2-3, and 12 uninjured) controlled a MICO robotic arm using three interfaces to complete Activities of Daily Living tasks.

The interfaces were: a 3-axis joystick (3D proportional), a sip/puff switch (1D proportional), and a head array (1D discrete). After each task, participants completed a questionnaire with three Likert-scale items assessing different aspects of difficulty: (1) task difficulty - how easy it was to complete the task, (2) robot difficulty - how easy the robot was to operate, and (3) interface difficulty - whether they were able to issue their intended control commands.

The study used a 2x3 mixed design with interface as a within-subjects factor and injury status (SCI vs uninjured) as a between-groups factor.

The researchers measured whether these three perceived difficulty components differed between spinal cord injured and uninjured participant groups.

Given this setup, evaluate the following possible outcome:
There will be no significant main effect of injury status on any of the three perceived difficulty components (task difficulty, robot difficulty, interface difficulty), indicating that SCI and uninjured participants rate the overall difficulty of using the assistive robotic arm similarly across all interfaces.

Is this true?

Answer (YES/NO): NO